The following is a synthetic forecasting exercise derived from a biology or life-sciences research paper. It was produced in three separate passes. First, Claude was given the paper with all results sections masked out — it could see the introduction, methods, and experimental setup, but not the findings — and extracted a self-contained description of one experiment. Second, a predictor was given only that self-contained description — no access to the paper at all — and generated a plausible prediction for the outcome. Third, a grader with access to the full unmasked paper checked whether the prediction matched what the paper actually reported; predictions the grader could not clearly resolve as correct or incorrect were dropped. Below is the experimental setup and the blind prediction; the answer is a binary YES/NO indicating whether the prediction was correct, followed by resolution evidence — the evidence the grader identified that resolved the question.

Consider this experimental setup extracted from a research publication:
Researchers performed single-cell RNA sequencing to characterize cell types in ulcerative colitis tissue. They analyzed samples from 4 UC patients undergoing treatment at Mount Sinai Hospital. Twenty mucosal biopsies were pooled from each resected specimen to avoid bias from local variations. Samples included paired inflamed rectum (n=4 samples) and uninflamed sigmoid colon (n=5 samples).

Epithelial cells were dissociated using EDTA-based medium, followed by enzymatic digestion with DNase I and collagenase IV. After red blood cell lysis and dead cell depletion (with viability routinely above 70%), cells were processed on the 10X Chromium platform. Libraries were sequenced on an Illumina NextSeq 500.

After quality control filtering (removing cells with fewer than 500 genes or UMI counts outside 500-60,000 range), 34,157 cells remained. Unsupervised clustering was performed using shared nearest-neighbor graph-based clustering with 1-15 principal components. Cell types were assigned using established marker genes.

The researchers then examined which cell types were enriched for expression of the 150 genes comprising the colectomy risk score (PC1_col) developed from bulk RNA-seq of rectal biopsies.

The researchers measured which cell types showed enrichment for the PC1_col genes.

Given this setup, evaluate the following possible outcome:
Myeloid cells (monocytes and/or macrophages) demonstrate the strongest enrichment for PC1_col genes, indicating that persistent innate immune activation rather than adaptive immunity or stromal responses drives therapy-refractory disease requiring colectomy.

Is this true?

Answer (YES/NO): NO